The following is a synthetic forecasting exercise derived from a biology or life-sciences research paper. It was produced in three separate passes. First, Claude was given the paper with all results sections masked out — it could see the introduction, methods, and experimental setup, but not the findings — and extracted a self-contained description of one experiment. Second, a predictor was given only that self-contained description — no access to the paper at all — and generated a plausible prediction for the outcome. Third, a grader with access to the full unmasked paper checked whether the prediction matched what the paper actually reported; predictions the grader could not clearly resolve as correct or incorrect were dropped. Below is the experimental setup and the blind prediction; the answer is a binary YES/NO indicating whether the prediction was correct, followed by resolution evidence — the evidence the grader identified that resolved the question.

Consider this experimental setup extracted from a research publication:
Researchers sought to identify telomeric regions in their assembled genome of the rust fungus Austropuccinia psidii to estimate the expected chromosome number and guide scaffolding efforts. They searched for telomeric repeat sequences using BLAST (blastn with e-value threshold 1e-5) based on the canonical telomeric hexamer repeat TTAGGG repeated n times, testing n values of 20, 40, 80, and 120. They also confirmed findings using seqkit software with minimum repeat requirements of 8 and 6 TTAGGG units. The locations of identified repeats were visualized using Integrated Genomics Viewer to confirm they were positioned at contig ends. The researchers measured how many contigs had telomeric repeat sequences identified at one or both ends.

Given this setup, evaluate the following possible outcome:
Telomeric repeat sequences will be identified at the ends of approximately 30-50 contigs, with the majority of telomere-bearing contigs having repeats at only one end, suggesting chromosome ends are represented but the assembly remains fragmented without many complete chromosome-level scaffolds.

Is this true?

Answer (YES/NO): NO